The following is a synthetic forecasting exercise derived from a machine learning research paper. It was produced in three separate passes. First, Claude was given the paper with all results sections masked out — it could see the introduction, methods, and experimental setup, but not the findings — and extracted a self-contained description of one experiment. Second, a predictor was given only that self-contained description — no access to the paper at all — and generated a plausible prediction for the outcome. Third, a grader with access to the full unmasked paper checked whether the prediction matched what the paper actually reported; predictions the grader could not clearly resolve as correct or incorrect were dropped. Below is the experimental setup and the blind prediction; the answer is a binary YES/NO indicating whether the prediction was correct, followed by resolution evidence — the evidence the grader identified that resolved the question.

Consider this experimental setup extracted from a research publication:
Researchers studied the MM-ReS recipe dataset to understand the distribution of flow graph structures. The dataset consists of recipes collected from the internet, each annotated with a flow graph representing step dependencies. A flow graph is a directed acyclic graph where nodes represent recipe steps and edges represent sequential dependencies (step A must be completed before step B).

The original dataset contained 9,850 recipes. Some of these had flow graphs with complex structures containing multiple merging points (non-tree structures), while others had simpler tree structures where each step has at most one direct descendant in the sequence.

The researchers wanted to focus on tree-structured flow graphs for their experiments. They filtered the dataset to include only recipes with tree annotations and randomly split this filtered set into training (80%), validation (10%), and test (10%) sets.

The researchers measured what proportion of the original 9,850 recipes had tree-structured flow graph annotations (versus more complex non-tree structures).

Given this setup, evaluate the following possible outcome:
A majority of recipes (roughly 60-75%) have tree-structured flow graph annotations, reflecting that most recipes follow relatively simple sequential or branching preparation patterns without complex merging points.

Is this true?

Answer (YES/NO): NO